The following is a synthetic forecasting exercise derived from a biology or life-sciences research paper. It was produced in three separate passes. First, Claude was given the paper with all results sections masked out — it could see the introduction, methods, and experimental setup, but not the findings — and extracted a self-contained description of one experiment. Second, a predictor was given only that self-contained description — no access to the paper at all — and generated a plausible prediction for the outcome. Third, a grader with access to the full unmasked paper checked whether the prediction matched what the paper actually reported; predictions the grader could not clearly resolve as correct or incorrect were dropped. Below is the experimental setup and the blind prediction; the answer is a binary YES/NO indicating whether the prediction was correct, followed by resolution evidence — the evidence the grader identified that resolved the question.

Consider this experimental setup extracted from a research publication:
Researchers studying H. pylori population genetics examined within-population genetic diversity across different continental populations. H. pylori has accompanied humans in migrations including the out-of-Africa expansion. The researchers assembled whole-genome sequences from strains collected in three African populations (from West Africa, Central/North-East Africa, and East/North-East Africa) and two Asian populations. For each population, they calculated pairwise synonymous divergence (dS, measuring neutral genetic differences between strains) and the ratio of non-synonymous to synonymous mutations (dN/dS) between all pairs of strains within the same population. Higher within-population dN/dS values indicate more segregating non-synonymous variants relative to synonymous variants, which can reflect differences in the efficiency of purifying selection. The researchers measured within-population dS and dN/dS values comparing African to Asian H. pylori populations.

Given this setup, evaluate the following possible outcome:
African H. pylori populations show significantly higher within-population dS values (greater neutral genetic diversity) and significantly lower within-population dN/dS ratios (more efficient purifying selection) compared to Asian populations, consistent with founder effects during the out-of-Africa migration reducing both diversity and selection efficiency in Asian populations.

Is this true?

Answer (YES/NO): NO